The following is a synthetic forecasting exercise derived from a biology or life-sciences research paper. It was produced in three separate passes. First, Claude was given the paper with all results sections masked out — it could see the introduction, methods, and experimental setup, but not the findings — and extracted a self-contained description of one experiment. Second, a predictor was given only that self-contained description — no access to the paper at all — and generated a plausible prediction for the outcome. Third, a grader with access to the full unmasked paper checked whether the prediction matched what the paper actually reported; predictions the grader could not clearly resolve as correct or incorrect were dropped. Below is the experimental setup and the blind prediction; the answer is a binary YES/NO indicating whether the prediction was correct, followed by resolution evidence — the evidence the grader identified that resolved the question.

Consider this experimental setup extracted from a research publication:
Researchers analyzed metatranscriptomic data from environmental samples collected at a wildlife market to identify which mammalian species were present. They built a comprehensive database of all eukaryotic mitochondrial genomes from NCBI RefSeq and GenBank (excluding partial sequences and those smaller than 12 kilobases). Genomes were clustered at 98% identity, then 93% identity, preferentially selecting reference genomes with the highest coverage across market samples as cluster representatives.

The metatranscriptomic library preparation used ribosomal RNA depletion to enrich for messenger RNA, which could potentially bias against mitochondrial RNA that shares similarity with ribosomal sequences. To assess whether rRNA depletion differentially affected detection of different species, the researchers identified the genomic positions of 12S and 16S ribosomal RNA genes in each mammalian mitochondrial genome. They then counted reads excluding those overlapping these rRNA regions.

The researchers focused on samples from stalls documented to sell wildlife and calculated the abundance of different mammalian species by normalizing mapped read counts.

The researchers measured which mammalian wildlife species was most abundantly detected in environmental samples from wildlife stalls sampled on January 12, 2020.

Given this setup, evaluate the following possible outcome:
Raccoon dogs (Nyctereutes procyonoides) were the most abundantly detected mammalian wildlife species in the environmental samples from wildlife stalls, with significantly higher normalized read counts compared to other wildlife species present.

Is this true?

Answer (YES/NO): YES